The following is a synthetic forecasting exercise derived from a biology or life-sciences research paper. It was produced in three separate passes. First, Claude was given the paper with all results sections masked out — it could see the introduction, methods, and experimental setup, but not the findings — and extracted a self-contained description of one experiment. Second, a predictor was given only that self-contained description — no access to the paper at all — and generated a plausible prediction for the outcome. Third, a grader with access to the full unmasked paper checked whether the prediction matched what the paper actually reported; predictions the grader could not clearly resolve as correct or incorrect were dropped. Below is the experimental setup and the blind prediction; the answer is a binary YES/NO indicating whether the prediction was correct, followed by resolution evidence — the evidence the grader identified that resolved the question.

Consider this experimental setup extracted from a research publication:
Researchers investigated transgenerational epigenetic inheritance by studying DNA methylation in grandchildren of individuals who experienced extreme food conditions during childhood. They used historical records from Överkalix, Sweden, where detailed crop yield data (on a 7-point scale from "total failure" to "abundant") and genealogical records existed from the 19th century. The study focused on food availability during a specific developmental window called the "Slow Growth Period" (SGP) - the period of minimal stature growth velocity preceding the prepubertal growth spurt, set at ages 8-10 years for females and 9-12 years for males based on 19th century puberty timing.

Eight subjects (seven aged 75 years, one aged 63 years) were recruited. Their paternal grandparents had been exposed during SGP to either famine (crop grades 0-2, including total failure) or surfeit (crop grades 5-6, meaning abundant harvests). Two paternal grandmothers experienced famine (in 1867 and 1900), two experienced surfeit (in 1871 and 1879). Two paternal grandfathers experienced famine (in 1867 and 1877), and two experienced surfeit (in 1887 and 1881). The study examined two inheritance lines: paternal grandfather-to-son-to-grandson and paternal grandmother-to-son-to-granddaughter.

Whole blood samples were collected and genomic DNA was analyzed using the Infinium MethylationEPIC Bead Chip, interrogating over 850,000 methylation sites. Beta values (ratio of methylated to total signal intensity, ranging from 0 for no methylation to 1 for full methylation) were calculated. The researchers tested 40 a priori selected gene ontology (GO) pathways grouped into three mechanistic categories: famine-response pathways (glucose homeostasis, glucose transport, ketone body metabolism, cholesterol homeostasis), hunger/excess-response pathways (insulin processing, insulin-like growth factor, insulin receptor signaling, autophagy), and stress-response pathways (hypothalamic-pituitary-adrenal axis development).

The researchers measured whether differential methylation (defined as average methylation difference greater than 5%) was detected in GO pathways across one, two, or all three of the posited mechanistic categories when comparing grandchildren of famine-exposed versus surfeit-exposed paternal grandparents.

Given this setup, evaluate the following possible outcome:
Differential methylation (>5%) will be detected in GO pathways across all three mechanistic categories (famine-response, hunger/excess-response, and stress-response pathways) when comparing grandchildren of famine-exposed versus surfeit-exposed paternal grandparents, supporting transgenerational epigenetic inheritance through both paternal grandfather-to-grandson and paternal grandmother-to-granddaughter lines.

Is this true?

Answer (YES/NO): NO